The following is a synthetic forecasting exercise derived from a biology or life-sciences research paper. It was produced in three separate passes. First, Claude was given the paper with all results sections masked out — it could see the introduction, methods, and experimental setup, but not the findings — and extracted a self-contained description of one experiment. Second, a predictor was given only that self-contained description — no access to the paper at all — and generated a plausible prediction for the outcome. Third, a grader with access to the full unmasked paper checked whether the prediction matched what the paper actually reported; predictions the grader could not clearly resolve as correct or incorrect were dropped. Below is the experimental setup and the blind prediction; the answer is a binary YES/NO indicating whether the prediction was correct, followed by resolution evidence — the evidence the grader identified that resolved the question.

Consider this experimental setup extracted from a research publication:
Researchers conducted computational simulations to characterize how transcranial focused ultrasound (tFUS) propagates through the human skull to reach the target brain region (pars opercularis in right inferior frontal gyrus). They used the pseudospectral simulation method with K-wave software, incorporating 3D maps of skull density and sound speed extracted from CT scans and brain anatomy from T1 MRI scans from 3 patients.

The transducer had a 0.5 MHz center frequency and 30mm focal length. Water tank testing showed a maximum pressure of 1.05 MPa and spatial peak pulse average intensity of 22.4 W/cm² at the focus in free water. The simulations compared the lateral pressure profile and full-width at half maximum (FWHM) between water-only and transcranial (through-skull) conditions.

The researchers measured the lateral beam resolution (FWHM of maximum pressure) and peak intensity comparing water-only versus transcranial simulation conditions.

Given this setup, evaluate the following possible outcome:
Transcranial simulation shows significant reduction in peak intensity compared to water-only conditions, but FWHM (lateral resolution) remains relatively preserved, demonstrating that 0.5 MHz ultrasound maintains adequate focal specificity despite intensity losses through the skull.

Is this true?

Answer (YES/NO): YES